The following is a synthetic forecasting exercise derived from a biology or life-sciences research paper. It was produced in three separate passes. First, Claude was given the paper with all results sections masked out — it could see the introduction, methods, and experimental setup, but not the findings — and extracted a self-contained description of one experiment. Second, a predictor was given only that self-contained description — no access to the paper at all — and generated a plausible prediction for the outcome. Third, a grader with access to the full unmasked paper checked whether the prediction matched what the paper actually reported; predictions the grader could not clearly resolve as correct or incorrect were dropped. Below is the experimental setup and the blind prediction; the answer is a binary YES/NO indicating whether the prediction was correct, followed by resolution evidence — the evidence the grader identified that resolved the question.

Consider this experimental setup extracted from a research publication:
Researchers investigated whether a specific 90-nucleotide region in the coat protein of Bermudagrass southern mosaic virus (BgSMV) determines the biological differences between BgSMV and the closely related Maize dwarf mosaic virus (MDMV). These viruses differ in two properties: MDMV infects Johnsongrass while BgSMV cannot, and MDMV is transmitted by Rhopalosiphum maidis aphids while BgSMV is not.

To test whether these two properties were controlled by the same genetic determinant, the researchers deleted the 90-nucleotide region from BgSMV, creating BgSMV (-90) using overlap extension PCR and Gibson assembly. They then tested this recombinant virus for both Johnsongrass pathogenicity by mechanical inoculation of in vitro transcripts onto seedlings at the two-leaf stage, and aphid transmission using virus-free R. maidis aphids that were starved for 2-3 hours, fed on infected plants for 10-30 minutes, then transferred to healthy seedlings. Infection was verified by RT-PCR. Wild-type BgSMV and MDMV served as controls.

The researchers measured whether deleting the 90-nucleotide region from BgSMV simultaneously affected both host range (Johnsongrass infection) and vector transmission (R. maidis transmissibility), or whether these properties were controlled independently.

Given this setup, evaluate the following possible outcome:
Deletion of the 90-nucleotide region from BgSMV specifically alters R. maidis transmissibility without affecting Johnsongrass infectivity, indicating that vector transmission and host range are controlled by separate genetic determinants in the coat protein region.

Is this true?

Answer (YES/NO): NO